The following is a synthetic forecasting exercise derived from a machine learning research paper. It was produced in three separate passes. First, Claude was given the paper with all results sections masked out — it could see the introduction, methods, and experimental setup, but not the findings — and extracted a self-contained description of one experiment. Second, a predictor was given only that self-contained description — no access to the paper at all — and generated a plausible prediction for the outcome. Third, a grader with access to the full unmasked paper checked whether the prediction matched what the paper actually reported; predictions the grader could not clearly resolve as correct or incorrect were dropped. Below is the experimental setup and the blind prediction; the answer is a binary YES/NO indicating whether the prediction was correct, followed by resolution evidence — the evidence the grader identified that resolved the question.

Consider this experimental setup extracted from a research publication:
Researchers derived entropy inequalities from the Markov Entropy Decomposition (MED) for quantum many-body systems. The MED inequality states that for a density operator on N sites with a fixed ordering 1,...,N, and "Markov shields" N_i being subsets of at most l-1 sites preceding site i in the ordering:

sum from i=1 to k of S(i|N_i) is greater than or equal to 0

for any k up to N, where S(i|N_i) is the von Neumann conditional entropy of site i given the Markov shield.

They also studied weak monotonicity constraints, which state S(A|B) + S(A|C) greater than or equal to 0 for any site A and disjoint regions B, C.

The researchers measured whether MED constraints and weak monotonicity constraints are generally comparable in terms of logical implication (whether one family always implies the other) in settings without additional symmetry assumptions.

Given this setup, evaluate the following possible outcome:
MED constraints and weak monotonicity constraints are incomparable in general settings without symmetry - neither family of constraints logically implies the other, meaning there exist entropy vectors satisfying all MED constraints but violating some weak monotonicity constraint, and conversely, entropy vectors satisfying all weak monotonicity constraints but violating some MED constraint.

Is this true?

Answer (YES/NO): YES